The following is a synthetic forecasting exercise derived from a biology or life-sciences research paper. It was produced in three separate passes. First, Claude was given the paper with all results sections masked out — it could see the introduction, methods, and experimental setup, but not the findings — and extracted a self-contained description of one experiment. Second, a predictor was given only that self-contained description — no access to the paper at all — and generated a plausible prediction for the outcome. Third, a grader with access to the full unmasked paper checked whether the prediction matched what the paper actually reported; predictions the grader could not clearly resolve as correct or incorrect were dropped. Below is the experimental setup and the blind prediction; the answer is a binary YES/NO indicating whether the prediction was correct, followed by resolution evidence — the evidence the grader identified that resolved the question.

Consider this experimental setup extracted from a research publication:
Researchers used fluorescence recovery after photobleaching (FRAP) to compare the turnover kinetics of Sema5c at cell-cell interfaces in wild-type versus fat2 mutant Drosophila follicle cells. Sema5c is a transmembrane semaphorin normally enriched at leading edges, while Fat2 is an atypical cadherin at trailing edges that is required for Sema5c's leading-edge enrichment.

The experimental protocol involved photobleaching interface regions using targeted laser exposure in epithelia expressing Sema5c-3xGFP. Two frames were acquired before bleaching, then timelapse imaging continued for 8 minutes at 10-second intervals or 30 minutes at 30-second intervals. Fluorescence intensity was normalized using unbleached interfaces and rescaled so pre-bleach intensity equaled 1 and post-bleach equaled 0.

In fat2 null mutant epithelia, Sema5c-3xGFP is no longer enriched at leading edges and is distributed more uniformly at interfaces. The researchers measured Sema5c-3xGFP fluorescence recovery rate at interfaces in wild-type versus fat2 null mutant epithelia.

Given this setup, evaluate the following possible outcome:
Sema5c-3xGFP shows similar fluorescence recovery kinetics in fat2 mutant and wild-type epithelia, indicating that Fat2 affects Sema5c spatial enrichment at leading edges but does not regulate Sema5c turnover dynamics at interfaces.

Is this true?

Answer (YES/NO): NO